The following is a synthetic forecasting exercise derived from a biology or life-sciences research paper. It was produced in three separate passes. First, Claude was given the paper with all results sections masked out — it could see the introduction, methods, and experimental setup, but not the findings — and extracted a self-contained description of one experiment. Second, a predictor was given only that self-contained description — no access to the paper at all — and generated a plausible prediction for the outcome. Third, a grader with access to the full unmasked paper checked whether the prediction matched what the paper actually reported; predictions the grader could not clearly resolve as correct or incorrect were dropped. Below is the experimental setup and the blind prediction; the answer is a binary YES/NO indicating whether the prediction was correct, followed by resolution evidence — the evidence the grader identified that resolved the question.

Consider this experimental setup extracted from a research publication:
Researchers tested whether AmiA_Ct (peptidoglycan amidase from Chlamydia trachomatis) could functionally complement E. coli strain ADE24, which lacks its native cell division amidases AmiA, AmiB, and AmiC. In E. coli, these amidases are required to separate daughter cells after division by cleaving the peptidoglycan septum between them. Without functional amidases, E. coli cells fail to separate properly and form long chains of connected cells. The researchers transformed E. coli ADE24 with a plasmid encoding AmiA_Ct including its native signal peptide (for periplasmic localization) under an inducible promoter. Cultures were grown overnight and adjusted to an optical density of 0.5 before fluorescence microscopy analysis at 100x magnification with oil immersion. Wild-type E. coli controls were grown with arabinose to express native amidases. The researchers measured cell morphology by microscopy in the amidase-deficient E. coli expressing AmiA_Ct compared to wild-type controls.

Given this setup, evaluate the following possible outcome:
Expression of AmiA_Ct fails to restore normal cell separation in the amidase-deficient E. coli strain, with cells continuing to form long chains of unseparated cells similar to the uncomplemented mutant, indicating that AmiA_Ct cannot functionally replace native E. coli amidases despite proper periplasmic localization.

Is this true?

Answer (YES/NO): NO